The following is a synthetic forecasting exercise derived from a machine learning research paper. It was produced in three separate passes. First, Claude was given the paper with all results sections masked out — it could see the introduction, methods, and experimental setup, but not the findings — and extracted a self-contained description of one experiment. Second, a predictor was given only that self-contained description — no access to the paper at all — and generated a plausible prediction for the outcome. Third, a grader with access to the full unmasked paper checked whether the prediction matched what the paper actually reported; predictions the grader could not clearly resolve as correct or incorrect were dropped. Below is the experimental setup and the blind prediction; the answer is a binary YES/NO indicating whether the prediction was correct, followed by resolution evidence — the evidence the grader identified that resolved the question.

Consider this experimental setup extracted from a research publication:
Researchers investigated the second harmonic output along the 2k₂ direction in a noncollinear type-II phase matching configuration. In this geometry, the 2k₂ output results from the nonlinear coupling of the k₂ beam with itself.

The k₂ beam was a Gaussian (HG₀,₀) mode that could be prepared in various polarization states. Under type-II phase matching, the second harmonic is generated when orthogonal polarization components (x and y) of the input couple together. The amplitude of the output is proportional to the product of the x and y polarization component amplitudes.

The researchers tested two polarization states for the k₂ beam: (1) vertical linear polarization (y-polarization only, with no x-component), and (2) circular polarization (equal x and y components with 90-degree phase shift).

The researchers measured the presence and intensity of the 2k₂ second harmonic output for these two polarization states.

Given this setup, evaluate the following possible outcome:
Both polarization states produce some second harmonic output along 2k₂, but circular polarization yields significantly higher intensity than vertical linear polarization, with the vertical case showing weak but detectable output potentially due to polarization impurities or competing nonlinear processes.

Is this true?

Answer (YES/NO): NO